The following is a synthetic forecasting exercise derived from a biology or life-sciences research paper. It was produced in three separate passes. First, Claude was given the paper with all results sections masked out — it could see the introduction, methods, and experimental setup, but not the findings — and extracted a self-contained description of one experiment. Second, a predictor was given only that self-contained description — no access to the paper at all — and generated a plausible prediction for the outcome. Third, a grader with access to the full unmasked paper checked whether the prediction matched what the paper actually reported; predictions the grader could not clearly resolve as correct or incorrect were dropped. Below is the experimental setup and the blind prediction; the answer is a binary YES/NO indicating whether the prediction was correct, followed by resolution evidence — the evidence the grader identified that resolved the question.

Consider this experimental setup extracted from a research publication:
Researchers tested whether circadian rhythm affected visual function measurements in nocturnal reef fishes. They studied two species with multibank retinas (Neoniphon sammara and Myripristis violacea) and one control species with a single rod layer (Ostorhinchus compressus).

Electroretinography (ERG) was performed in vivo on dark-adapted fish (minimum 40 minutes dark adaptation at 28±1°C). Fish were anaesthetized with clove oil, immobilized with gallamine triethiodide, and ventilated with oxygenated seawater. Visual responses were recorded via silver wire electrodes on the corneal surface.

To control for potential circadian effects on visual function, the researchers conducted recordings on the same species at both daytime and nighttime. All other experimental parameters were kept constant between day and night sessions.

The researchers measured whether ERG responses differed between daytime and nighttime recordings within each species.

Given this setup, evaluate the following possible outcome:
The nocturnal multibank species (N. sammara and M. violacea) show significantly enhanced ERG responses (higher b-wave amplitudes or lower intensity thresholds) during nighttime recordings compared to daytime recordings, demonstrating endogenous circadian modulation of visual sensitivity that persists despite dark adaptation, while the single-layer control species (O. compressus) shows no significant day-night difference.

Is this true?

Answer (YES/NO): NO